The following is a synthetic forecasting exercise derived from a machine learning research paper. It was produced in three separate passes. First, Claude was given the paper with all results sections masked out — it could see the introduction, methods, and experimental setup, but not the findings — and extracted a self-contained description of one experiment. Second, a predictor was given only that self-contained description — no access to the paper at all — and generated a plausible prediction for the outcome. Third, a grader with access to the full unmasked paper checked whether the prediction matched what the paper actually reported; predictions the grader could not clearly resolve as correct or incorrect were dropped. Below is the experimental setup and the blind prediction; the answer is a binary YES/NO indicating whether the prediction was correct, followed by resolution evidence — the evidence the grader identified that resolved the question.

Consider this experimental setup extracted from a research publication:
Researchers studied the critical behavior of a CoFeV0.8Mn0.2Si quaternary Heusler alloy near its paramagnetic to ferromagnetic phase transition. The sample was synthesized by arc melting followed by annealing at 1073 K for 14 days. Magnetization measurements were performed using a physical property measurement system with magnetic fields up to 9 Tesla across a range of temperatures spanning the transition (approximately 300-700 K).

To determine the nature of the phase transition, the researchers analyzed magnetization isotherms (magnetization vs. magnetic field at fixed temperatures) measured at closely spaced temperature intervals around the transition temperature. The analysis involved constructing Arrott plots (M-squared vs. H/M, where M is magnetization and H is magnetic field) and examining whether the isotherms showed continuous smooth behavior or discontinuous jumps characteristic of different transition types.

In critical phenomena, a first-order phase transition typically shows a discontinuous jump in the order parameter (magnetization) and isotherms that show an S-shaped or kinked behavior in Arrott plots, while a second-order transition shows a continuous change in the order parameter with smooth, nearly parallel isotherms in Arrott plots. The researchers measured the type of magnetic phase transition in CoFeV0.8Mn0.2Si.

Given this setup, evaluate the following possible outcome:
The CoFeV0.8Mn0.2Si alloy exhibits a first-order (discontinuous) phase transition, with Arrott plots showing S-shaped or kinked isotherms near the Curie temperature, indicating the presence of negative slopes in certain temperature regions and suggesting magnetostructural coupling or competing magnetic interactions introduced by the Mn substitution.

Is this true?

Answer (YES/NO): NO